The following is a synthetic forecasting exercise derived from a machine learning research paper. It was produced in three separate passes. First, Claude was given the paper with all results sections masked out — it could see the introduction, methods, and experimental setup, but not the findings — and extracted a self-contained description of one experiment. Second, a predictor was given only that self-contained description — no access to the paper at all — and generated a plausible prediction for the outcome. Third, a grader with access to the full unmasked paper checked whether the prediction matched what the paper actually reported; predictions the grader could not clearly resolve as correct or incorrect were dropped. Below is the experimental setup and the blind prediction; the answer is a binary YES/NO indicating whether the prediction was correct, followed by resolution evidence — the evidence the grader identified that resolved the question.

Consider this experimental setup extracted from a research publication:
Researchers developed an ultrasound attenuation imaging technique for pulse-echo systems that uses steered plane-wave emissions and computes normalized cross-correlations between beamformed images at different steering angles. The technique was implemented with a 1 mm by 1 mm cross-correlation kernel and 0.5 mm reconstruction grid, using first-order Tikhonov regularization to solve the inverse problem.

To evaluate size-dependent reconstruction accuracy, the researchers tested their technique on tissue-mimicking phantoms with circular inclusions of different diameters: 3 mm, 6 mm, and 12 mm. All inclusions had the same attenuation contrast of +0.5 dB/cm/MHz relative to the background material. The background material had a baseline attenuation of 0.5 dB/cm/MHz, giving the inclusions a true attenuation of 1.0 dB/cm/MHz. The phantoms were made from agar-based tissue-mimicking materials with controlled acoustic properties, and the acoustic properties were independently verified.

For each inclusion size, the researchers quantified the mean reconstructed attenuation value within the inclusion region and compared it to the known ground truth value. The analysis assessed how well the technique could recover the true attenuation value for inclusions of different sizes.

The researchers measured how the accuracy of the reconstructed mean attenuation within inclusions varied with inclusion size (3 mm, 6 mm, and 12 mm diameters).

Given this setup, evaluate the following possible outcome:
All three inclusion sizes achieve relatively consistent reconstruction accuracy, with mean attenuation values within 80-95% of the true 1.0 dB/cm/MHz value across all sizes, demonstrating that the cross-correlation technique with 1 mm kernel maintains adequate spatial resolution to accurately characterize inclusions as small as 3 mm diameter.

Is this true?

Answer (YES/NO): NO